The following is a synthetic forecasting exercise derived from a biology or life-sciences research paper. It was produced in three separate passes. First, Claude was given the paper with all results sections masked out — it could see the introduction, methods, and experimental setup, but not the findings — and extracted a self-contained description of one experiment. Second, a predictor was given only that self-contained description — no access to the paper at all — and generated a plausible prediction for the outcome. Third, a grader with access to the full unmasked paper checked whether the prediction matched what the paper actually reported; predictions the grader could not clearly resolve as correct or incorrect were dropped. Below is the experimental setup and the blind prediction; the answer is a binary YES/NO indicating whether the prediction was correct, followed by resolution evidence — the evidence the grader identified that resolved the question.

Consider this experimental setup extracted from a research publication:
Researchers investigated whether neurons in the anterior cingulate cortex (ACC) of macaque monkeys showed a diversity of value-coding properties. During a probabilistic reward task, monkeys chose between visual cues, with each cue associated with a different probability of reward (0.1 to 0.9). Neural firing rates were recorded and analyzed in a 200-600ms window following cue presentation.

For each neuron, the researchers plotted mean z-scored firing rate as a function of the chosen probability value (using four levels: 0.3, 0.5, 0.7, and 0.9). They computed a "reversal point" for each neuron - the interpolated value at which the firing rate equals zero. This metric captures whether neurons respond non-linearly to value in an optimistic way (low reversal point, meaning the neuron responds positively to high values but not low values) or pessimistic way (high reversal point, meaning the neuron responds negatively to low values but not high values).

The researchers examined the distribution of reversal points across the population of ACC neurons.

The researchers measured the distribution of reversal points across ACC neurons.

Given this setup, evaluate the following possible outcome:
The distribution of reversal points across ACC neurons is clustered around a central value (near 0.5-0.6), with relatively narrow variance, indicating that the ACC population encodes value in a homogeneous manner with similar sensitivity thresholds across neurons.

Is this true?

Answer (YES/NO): NO